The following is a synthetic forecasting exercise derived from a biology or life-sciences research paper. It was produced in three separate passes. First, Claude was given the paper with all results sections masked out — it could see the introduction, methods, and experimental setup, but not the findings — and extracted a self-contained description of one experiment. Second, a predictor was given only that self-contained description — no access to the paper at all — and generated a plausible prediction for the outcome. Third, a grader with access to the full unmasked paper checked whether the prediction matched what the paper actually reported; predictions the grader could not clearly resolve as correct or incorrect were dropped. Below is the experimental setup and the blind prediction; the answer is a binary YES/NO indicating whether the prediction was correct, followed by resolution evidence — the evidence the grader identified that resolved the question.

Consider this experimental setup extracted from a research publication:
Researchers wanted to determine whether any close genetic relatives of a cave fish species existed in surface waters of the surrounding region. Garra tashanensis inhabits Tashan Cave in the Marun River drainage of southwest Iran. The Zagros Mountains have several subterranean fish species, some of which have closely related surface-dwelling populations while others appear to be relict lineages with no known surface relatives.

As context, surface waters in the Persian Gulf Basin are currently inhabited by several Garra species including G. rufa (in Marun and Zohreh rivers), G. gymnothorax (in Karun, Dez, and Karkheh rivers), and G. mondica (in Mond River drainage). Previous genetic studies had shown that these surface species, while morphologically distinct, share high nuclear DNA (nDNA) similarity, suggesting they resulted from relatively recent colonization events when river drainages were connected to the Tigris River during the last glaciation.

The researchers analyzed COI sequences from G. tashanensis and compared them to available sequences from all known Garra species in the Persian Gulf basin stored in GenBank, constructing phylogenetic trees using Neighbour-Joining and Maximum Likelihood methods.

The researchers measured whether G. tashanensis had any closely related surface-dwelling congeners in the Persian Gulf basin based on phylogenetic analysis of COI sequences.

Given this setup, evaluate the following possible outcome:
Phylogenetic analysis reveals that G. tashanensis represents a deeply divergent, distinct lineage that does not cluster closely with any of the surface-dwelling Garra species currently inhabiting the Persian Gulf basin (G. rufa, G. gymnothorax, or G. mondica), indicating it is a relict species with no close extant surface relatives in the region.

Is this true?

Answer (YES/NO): YES